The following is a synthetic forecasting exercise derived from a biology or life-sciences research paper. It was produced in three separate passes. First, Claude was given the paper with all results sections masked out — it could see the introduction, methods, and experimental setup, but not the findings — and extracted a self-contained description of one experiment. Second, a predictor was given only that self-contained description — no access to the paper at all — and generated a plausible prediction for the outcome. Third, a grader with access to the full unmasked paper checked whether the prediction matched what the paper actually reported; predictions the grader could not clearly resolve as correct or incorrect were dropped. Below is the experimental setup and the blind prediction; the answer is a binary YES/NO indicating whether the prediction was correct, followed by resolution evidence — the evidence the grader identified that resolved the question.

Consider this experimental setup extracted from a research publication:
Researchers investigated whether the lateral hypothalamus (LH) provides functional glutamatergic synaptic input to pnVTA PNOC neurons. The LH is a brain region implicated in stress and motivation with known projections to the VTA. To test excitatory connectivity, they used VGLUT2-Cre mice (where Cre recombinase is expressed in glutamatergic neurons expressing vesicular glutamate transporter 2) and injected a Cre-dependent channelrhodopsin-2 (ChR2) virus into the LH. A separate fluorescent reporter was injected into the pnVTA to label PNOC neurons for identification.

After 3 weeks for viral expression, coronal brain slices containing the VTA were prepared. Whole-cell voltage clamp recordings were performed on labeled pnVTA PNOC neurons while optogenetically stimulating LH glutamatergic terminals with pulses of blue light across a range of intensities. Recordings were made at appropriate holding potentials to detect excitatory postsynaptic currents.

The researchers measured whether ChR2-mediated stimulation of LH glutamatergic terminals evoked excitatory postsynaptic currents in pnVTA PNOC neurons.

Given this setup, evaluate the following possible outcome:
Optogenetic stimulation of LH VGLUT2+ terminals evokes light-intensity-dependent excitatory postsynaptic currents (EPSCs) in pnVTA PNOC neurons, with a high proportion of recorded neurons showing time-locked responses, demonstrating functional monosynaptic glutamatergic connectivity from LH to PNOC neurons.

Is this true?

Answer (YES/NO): YES